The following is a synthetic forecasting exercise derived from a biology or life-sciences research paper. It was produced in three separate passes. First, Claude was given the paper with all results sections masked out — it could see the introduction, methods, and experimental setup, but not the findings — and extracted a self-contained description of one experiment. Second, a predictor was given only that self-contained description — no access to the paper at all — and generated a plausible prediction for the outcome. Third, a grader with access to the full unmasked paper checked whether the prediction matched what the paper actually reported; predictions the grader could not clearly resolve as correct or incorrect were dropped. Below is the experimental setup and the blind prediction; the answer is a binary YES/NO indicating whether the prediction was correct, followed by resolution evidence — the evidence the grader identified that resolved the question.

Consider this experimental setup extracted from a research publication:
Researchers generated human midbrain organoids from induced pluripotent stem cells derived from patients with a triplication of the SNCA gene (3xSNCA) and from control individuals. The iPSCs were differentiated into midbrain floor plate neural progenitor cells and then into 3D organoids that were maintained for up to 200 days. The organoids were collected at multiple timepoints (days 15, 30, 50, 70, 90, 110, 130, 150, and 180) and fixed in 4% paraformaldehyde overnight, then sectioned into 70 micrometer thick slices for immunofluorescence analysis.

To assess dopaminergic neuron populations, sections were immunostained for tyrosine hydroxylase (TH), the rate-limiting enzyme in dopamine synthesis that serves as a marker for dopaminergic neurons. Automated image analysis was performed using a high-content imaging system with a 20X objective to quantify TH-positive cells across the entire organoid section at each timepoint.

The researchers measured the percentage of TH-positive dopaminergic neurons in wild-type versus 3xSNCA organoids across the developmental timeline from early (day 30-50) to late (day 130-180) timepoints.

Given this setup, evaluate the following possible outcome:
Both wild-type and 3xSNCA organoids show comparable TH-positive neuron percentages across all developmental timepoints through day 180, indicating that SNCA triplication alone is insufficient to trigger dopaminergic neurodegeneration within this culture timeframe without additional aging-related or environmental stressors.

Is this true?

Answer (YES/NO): NO